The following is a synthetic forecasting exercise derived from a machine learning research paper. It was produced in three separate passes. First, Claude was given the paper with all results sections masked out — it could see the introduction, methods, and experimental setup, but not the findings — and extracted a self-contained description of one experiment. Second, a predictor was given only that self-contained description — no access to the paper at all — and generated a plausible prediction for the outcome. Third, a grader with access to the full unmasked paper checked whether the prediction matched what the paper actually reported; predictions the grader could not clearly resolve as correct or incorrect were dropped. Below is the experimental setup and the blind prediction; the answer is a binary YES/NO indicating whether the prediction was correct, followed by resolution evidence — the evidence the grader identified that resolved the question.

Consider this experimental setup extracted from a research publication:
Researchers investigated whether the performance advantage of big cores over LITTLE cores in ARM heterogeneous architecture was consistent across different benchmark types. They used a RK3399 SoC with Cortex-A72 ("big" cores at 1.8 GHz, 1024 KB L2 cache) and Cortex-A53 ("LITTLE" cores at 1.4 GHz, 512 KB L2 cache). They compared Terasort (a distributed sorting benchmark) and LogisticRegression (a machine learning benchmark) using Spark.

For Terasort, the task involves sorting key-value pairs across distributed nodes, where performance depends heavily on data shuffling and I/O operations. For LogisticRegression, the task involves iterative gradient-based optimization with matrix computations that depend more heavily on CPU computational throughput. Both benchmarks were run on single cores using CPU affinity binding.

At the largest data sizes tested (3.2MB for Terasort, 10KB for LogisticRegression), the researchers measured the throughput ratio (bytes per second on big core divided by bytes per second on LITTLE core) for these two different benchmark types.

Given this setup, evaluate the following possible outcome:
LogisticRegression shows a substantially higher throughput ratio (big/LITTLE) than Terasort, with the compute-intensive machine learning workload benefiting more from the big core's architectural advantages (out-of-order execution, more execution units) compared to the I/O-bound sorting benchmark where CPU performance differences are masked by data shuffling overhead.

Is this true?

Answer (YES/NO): YES